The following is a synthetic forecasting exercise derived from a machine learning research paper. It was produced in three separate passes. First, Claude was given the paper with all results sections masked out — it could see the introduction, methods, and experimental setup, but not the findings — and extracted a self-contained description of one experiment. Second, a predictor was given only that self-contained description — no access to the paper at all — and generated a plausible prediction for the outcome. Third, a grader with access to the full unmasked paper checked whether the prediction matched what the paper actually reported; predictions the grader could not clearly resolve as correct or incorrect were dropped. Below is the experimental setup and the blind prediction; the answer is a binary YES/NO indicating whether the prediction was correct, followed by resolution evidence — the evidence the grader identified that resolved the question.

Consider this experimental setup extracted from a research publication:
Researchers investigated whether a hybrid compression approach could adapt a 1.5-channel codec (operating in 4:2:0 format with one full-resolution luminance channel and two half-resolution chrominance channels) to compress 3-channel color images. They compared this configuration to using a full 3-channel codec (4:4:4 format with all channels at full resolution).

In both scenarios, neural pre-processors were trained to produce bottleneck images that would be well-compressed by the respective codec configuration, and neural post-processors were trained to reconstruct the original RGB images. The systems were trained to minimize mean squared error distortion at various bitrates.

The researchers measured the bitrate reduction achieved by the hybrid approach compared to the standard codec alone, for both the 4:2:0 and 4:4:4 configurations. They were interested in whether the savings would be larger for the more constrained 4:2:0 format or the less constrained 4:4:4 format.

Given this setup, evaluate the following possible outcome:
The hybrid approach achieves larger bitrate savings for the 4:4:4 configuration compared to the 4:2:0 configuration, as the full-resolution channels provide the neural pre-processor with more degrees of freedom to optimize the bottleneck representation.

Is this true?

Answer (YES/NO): YES